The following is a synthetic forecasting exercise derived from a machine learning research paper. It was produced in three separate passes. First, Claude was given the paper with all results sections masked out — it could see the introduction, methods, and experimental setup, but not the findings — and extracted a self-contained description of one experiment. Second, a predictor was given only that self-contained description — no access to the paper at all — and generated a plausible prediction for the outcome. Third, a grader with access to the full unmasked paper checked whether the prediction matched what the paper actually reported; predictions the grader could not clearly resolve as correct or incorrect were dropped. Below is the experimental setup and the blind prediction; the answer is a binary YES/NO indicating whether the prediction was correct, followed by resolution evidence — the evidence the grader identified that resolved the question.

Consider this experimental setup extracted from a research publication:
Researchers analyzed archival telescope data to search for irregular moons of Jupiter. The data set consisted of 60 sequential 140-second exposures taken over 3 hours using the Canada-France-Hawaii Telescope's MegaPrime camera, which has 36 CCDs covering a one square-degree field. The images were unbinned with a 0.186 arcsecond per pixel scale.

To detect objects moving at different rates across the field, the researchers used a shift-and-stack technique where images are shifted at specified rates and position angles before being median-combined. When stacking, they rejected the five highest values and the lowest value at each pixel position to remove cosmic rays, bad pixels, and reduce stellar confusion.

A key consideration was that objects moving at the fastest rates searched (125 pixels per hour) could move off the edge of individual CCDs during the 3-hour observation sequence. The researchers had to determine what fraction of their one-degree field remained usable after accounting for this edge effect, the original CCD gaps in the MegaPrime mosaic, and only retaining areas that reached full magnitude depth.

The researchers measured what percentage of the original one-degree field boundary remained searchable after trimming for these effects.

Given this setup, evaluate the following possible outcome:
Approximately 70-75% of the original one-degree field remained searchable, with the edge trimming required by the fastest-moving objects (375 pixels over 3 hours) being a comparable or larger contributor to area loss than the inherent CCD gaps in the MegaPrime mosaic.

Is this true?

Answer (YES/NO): NO